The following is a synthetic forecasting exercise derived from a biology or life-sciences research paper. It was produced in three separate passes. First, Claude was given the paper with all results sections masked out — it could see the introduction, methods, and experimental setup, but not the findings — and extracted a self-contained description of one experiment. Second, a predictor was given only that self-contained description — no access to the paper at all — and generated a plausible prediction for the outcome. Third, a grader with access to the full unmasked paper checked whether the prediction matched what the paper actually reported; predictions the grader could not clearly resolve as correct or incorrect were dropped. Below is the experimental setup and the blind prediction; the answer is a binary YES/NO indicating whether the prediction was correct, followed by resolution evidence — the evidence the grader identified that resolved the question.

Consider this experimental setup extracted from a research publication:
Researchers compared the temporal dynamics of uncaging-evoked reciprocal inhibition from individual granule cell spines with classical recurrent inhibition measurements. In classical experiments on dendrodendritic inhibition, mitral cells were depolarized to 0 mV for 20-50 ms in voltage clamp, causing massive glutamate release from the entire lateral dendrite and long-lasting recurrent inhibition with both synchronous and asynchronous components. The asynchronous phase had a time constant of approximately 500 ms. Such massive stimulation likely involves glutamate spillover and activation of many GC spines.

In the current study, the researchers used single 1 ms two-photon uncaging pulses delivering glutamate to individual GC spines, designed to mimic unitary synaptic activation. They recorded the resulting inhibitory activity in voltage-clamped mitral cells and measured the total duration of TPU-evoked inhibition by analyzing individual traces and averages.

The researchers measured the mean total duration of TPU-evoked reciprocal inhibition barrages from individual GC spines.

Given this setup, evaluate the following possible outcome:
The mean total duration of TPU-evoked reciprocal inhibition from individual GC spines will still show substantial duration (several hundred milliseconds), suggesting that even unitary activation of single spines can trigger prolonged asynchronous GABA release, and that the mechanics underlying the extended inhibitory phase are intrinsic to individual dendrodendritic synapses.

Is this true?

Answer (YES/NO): NO